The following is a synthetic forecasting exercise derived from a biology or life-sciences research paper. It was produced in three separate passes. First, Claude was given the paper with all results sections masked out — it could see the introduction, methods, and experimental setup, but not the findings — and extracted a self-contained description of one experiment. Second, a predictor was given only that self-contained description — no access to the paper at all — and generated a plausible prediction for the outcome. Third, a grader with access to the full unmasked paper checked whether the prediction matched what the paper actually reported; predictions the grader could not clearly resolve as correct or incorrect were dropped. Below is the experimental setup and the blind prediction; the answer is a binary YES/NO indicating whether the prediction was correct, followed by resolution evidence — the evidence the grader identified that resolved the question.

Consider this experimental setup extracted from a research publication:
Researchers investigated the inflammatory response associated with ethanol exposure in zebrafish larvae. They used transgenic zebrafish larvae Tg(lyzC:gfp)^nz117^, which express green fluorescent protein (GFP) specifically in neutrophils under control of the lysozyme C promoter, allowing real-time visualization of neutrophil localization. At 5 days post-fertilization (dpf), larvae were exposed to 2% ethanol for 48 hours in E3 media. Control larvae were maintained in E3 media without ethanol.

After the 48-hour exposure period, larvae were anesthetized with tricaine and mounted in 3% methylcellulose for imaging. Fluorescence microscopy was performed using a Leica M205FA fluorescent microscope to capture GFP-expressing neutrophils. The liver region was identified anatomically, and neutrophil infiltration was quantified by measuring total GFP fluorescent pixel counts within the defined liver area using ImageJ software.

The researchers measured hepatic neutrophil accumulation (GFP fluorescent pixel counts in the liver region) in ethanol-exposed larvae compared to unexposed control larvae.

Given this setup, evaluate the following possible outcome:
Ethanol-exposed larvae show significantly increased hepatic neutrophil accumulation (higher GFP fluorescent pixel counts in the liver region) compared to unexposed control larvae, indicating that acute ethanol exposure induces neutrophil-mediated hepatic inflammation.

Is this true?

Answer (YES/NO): NO